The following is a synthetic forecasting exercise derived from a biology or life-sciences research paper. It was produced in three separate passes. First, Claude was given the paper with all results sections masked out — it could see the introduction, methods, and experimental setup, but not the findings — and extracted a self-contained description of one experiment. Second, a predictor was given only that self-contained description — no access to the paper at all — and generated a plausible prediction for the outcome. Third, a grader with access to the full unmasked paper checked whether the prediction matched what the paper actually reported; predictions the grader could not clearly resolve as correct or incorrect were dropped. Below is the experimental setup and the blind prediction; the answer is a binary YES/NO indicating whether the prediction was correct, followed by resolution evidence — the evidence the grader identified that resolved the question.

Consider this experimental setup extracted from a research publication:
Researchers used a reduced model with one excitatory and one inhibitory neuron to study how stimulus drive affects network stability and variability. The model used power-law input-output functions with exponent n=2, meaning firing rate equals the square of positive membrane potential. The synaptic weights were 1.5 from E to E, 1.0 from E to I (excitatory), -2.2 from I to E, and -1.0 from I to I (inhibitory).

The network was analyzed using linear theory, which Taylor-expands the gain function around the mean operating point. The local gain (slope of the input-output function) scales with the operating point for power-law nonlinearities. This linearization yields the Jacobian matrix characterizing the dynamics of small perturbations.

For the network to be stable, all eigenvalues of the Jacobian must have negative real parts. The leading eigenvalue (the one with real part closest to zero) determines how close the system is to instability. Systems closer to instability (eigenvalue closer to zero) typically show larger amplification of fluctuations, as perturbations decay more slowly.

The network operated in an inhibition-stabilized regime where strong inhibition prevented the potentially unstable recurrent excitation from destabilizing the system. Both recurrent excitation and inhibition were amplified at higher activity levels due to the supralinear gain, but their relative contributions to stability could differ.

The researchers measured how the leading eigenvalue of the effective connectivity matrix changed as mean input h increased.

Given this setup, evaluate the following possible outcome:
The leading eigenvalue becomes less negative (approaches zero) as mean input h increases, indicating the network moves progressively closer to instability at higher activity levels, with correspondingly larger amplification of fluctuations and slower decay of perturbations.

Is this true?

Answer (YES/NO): NO